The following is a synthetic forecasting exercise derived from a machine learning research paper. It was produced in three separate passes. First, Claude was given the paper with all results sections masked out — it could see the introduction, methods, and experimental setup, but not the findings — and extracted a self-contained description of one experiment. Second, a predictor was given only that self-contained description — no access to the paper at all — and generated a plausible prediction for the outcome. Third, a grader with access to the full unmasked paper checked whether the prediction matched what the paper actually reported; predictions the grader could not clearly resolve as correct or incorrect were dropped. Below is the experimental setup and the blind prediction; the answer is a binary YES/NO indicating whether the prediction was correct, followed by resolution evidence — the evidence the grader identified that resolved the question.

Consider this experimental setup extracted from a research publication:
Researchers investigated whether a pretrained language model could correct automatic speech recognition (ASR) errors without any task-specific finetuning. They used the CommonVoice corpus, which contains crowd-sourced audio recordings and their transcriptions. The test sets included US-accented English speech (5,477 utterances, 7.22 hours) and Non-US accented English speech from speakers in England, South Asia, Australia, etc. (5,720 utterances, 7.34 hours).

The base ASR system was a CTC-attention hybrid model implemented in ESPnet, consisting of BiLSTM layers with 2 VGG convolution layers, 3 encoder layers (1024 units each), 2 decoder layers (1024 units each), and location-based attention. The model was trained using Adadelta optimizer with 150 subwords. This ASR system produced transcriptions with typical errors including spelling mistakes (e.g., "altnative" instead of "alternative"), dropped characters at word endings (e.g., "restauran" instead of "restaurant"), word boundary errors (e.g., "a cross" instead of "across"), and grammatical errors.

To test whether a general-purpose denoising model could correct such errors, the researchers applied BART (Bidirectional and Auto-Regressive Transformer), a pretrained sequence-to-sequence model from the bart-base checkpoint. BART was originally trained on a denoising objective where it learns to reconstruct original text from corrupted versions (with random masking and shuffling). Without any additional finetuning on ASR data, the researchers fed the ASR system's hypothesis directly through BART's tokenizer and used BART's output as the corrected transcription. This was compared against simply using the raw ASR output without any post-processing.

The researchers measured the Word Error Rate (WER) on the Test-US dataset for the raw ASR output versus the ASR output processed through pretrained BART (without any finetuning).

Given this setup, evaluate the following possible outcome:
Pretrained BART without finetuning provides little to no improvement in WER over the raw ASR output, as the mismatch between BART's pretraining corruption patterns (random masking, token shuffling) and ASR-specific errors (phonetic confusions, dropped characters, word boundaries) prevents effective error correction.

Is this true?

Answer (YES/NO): YES